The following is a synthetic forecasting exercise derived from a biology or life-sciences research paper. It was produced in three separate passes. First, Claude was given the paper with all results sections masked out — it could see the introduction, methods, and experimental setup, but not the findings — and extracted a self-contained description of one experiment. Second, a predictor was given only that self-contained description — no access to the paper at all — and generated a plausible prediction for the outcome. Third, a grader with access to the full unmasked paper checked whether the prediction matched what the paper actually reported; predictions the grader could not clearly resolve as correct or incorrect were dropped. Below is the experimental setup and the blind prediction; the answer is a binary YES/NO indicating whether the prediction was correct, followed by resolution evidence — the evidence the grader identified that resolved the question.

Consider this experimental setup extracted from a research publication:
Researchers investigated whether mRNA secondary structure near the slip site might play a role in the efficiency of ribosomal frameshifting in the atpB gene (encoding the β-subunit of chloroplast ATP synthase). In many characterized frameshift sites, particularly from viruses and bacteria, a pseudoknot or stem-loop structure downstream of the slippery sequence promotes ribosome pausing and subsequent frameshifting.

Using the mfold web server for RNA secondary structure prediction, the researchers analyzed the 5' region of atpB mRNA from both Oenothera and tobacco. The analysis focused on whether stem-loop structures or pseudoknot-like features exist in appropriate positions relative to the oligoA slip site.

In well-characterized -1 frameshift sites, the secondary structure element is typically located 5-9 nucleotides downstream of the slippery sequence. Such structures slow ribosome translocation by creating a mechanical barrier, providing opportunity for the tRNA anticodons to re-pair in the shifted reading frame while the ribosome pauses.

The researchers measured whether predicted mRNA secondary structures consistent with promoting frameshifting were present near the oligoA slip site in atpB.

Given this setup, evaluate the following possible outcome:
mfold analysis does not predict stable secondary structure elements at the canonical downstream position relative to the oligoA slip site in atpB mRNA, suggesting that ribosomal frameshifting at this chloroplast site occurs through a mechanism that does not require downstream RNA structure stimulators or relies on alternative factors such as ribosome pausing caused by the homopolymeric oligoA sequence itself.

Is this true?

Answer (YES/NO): NO